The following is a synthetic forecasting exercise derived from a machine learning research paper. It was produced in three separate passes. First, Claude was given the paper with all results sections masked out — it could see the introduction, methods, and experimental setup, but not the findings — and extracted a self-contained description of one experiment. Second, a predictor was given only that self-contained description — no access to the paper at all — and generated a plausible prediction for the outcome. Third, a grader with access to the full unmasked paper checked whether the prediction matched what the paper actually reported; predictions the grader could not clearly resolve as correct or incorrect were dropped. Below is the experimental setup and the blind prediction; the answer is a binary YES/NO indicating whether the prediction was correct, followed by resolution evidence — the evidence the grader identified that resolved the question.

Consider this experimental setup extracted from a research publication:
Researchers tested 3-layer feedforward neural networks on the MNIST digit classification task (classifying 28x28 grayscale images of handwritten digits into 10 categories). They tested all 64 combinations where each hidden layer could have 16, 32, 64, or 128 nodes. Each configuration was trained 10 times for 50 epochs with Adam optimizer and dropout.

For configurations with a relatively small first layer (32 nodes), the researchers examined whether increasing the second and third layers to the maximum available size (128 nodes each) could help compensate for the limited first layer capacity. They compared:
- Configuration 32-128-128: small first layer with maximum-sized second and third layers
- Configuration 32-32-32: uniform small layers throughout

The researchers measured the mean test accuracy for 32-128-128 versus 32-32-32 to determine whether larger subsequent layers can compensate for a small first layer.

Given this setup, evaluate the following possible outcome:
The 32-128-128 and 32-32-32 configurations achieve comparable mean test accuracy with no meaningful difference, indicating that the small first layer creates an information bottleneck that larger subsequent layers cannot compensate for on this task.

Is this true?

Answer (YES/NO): NO